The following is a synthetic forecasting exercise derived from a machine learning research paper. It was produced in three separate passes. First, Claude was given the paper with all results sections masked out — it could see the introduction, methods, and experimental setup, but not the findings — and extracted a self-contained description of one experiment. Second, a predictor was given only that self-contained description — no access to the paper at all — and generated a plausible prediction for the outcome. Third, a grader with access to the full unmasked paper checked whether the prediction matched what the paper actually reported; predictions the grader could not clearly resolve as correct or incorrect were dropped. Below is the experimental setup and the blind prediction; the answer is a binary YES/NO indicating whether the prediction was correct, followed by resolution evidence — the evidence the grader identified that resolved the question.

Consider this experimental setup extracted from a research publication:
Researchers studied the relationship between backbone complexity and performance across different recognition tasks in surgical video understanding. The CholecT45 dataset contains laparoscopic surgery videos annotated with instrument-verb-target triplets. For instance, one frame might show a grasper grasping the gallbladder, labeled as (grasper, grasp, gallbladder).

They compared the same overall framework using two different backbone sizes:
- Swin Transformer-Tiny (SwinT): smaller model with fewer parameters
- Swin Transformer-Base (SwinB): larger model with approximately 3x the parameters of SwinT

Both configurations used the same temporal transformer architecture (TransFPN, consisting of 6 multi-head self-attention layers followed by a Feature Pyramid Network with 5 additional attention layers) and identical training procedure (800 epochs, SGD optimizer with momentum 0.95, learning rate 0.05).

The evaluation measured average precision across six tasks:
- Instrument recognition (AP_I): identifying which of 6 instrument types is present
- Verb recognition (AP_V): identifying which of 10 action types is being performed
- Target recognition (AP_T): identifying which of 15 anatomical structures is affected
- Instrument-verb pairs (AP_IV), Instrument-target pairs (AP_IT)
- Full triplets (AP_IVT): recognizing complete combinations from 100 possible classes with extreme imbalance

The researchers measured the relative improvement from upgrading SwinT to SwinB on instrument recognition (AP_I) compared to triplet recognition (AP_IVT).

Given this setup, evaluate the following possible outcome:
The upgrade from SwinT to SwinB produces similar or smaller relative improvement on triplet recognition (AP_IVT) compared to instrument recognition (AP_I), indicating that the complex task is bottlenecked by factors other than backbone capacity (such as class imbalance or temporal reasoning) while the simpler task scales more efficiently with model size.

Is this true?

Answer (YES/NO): NO